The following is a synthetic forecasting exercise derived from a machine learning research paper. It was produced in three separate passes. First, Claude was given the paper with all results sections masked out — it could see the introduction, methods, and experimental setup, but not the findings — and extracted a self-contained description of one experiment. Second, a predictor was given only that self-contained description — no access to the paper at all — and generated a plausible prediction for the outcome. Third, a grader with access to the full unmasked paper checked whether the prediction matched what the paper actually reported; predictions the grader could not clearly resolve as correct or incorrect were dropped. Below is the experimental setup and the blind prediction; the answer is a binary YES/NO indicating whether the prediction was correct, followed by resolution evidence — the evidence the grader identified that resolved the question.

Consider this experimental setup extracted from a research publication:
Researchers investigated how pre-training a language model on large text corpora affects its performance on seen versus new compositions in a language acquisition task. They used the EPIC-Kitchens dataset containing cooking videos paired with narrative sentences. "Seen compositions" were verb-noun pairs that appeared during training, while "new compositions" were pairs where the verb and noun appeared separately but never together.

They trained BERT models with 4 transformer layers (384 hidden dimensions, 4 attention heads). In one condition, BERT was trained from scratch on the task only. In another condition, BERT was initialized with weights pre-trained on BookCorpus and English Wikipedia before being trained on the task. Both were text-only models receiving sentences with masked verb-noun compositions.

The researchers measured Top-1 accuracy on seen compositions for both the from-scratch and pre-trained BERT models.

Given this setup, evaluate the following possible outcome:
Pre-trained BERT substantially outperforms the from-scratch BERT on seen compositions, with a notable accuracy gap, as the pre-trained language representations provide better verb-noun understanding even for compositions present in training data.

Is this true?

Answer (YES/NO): NO